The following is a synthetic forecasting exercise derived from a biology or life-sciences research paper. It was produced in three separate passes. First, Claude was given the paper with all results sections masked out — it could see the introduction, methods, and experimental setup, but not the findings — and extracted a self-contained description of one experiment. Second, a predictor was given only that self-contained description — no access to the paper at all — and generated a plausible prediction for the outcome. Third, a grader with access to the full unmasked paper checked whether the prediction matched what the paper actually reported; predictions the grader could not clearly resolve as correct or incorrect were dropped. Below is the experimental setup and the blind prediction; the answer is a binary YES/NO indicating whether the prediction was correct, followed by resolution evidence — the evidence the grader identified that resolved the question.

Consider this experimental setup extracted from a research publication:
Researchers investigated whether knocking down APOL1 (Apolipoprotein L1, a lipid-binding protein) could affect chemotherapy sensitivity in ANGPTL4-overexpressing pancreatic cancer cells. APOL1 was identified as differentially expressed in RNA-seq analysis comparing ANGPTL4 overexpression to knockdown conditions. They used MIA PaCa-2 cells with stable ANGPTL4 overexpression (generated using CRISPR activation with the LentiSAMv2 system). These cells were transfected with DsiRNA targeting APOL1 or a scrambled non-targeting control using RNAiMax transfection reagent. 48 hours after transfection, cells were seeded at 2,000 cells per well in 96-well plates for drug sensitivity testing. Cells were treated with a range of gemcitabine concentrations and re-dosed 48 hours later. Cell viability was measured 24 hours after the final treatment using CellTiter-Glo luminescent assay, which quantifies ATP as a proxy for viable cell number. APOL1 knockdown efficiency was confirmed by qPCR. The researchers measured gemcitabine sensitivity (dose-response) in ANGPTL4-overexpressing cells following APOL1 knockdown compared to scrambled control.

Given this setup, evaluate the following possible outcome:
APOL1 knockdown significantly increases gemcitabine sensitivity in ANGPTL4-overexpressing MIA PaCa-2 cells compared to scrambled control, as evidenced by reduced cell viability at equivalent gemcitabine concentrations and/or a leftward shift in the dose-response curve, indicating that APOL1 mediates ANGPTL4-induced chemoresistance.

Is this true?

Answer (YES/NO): YES